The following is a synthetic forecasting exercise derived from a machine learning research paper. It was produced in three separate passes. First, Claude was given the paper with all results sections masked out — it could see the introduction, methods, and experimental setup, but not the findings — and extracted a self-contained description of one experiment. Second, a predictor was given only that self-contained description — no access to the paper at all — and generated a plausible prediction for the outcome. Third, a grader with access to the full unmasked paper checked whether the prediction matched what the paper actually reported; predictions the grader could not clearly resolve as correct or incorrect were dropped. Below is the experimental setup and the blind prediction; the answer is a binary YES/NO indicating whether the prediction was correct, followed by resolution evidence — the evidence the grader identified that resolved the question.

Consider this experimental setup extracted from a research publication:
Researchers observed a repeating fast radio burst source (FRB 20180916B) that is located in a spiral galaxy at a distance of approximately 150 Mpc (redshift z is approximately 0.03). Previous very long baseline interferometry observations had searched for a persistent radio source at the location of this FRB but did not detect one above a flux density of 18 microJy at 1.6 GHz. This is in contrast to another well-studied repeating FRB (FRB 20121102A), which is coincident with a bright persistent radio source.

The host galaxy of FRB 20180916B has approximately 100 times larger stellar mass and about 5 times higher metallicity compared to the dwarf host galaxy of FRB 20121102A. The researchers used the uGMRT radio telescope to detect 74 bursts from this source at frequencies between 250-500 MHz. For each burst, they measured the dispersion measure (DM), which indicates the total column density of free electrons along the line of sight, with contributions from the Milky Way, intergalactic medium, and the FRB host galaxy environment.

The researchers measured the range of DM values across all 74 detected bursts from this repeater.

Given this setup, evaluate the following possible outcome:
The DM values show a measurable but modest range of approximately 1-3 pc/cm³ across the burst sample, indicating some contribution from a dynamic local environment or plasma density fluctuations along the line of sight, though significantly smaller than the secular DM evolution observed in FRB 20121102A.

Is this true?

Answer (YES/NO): NO